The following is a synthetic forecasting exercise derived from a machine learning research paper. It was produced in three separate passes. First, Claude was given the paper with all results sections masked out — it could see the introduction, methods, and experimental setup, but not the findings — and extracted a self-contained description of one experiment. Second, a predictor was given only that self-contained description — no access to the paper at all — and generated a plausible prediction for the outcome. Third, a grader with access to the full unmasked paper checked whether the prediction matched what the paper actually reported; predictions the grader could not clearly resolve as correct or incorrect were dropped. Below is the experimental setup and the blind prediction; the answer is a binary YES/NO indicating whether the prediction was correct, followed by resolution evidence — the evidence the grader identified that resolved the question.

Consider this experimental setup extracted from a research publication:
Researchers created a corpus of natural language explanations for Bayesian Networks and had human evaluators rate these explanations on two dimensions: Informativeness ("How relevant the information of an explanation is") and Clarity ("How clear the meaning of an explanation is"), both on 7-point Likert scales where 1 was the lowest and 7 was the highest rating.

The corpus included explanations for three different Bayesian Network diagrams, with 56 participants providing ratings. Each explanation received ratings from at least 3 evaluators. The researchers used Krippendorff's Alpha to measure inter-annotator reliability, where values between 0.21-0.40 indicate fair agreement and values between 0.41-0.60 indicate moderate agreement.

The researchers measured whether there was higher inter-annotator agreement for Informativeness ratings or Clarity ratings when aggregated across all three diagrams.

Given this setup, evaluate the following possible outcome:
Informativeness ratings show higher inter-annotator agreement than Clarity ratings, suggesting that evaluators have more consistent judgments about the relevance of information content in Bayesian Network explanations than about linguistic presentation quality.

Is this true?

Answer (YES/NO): YES